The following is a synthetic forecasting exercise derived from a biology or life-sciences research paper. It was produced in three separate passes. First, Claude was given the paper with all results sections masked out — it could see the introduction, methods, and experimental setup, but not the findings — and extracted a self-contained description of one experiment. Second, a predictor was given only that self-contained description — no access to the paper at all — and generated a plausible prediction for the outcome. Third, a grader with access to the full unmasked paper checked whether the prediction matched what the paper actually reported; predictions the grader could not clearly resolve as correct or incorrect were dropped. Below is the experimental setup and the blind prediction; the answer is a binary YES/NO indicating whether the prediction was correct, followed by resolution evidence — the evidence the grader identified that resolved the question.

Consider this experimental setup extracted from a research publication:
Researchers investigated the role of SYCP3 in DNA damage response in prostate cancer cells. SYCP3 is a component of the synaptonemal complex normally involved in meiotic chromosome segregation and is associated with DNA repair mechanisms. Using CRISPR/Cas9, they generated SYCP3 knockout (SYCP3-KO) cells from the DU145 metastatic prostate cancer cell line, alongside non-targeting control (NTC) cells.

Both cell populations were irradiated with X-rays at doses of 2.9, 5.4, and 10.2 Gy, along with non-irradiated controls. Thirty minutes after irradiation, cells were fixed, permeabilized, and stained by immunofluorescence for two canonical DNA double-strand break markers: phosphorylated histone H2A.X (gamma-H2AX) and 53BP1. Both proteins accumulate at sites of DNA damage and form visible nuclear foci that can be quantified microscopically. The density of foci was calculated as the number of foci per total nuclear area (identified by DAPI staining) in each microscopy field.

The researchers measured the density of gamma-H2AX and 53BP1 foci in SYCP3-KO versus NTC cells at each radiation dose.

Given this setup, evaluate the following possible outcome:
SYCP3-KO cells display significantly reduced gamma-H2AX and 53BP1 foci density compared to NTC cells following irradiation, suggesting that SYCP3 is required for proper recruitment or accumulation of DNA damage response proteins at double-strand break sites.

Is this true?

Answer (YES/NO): NO